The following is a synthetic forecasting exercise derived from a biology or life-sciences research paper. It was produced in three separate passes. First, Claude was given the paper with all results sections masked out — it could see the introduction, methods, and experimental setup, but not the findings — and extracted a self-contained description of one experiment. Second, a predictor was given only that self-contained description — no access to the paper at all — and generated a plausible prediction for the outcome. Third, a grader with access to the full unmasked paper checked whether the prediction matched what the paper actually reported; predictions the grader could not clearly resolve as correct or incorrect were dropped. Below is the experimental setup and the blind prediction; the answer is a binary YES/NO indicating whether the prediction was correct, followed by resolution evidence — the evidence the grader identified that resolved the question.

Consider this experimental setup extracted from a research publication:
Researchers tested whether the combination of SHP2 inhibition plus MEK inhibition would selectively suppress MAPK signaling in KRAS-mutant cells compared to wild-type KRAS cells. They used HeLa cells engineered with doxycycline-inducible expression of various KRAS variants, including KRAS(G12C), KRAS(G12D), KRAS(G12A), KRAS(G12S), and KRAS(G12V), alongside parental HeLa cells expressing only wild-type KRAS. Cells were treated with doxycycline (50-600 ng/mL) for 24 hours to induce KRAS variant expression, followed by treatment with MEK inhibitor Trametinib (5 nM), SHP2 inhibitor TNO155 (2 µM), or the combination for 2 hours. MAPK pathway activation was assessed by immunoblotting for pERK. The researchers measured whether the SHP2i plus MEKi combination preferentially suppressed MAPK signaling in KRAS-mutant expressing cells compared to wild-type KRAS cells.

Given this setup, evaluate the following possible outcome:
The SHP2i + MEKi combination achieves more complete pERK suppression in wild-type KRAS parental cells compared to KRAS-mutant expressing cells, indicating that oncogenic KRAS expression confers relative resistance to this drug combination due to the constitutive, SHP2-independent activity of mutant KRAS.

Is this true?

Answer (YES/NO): NO